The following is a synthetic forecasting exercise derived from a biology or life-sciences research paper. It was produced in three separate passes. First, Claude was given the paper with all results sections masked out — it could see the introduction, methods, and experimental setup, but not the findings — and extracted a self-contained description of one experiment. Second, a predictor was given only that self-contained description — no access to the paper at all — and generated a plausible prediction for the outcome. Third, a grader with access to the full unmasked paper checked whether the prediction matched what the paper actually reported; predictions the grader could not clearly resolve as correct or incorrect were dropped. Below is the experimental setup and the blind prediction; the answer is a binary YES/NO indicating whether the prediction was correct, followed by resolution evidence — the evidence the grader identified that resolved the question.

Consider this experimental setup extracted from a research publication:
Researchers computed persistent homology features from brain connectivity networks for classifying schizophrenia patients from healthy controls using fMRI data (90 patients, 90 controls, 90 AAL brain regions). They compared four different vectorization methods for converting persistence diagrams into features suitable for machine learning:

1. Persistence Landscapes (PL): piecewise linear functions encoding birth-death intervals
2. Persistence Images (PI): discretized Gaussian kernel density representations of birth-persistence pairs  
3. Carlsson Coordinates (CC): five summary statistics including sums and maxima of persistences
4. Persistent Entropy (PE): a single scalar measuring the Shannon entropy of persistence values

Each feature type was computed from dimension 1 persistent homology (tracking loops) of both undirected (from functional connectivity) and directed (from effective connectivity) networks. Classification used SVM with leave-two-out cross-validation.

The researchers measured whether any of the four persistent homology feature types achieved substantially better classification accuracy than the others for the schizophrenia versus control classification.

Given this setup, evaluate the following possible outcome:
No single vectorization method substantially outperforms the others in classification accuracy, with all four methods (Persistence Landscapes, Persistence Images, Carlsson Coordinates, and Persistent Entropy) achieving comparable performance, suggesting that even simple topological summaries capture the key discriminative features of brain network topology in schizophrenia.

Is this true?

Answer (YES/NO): NO